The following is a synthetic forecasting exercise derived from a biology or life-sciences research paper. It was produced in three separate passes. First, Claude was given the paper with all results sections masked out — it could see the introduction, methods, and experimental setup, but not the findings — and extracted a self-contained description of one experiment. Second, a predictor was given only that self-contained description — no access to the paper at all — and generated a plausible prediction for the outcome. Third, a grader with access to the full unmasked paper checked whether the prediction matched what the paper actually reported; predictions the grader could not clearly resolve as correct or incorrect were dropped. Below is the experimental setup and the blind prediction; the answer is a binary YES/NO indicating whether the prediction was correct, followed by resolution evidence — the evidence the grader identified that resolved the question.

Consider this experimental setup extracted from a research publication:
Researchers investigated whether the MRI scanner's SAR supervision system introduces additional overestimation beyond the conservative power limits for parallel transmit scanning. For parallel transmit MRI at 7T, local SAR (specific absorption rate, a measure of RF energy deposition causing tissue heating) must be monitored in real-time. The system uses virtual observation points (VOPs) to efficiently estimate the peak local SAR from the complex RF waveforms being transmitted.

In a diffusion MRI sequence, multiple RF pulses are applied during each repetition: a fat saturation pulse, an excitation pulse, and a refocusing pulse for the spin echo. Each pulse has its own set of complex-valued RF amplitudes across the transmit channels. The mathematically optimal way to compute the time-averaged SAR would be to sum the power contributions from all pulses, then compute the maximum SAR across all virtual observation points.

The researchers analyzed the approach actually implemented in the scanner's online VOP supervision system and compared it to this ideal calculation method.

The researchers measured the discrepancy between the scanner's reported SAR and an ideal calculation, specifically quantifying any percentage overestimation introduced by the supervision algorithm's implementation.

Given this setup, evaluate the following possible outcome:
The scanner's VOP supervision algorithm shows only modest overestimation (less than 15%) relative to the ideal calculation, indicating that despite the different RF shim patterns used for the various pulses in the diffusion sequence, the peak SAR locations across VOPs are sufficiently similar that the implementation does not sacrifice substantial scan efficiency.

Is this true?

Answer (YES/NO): NO